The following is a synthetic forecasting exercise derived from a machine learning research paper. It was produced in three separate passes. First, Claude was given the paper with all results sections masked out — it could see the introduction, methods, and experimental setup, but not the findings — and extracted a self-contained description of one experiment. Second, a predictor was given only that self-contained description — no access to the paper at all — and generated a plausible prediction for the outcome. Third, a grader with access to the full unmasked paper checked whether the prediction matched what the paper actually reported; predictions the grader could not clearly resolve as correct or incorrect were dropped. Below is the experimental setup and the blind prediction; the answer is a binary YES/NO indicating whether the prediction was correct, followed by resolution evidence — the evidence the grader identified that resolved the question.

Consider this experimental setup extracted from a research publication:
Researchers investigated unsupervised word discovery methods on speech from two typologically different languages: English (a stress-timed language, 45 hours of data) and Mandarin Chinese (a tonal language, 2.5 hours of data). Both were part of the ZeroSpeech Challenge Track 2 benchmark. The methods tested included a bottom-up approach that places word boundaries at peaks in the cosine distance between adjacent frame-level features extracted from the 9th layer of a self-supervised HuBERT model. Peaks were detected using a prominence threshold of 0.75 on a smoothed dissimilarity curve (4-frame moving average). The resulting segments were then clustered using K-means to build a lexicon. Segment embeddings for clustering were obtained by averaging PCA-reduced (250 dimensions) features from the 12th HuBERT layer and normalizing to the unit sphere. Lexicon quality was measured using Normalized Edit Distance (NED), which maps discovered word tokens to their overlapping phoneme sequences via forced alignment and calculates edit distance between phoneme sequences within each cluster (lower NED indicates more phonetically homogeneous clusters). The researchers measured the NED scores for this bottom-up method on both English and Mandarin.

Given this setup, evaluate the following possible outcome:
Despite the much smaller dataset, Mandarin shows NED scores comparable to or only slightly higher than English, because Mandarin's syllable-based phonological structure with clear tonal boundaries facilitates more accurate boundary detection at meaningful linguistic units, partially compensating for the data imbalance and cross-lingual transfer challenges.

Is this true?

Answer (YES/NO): NO